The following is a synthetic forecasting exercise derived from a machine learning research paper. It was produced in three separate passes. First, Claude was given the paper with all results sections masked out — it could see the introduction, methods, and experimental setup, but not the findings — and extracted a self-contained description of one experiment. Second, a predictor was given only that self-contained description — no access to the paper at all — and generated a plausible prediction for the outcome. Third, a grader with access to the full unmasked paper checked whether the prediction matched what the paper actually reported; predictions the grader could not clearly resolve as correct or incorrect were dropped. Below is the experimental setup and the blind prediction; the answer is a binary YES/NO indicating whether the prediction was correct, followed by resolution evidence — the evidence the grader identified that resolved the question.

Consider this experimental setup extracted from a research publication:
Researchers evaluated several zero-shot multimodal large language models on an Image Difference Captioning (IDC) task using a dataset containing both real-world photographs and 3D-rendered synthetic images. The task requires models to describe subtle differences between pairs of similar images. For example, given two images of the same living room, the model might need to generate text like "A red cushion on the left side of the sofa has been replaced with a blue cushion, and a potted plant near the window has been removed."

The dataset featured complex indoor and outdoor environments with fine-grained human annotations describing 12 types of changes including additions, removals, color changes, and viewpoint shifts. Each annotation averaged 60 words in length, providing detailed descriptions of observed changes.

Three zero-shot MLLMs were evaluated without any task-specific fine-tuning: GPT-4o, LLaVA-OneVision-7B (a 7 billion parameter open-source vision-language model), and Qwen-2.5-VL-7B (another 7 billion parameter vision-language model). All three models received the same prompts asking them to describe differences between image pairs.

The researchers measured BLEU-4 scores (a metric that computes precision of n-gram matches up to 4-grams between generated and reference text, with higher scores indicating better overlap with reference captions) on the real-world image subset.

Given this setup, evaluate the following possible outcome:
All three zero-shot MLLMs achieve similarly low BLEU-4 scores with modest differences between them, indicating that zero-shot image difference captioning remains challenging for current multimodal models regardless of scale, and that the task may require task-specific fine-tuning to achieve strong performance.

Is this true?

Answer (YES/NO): NO